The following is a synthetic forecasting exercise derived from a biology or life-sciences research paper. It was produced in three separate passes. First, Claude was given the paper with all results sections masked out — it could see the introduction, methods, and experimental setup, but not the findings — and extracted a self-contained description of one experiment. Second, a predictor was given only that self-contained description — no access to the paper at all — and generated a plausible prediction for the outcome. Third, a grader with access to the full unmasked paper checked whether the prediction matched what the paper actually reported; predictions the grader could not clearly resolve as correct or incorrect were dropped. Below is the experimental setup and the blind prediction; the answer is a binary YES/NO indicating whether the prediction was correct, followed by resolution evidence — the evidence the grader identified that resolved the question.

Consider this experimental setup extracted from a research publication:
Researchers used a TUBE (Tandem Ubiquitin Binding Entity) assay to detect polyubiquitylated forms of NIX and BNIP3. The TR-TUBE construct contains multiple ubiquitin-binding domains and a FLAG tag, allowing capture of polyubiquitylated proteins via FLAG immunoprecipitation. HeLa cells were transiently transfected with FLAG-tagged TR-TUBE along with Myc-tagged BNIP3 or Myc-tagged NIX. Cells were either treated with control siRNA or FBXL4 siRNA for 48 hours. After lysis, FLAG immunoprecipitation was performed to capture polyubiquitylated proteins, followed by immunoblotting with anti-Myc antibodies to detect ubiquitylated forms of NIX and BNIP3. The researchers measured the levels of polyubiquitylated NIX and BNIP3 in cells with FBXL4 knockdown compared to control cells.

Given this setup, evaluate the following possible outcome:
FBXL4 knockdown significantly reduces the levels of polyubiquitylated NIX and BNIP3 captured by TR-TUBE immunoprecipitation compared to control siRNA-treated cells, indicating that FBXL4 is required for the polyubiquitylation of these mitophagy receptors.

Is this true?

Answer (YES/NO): YES